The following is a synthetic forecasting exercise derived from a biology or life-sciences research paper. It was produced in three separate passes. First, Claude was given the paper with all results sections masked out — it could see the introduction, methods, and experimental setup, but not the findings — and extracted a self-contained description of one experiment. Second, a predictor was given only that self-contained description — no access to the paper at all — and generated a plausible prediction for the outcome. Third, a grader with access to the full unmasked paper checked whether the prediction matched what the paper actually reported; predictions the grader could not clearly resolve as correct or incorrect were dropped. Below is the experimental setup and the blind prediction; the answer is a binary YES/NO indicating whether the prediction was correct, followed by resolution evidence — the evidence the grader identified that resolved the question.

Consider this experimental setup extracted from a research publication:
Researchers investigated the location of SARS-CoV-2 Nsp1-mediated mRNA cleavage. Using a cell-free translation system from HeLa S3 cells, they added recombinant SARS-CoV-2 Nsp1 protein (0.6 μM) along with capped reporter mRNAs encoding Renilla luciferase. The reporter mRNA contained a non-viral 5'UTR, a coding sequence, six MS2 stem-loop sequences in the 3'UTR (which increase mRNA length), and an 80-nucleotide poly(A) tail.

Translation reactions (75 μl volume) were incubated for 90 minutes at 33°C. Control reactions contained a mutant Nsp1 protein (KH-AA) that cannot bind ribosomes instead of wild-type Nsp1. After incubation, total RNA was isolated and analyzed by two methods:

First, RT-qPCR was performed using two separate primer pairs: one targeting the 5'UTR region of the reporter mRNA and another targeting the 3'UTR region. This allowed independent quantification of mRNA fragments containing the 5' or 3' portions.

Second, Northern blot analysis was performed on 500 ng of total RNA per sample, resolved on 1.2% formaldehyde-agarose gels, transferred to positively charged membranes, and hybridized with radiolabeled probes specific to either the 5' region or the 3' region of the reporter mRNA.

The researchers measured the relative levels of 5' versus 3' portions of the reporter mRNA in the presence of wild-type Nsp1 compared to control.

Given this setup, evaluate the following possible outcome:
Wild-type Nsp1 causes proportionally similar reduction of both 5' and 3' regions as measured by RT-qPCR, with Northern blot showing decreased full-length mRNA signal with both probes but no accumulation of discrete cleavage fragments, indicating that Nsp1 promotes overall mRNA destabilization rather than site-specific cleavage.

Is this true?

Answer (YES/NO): NO